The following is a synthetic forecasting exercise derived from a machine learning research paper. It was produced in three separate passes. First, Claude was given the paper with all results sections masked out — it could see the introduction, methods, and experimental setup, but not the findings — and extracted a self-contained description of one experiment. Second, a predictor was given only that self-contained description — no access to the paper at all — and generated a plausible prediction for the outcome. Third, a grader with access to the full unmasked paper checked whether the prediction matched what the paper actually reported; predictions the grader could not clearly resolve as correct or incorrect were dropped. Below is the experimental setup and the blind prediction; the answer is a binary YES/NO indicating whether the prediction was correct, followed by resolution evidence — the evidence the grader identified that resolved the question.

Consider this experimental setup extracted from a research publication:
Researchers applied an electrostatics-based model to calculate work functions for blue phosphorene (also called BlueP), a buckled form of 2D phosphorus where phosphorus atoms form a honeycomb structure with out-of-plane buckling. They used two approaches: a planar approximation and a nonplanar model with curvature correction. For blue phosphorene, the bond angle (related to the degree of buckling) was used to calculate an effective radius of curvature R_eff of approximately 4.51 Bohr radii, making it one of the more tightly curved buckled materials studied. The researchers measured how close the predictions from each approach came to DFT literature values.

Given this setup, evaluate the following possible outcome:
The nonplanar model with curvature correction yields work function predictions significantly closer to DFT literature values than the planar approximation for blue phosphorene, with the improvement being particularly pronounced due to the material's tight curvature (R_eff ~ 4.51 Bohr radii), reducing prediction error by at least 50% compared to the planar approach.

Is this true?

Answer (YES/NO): YES